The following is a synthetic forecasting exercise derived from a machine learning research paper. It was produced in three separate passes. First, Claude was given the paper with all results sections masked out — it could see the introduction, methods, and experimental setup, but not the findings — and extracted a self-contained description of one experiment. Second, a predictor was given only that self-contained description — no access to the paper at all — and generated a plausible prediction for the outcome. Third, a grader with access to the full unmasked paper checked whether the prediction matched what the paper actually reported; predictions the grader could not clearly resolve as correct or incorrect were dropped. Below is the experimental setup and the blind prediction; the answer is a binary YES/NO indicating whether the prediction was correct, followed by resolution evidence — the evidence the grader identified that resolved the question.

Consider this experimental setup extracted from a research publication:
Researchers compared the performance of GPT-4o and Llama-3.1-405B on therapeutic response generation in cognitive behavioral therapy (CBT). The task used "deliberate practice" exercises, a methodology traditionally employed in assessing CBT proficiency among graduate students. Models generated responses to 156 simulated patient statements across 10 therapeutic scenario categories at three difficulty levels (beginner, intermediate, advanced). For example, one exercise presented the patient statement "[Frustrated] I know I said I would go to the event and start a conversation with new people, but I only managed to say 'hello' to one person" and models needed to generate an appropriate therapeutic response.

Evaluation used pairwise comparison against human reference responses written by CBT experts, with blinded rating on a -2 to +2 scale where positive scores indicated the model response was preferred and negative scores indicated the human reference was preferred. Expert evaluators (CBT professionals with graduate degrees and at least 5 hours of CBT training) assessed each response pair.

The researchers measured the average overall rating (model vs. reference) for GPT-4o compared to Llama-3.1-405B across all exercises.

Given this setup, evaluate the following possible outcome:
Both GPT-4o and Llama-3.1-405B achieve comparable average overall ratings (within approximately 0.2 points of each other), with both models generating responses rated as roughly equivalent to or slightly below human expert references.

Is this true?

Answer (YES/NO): NO